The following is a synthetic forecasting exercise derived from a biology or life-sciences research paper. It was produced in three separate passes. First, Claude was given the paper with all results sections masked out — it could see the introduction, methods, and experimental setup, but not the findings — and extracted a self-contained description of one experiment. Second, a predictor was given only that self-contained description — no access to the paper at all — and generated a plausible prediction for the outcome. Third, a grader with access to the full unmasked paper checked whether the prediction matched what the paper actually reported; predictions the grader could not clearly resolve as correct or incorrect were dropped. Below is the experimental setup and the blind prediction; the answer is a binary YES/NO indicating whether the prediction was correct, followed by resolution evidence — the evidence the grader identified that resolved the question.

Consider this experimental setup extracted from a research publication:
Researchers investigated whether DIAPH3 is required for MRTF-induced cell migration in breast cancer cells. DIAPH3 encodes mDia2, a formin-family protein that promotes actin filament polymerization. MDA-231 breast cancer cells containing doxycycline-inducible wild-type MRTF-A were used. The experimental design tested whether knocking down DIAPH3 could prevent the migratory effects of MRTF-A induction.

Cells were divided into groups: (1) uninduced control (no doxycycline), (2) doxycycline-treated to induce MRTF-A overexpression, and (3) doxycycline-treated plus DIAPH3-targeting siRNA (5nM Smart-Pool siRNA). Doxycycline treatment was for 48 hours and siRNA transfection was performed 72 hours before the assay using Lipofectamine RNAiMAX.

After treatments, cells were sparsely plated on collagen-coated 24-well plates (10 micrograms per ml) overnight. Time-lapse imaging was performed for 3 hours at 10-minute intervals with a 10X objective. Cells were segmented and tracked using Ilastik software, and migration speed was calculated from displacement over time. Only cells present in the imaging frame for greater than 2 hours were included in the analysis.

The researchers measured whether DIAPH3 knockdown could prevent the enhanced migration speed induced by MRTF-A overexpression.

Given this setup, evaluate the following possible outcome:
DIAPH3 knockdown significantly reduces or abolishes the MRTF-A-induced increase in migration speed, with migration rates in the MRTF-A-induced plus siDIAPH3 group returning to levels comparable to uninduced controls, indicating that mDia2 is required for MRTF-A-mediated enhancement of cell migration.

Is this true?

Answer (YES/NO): NO